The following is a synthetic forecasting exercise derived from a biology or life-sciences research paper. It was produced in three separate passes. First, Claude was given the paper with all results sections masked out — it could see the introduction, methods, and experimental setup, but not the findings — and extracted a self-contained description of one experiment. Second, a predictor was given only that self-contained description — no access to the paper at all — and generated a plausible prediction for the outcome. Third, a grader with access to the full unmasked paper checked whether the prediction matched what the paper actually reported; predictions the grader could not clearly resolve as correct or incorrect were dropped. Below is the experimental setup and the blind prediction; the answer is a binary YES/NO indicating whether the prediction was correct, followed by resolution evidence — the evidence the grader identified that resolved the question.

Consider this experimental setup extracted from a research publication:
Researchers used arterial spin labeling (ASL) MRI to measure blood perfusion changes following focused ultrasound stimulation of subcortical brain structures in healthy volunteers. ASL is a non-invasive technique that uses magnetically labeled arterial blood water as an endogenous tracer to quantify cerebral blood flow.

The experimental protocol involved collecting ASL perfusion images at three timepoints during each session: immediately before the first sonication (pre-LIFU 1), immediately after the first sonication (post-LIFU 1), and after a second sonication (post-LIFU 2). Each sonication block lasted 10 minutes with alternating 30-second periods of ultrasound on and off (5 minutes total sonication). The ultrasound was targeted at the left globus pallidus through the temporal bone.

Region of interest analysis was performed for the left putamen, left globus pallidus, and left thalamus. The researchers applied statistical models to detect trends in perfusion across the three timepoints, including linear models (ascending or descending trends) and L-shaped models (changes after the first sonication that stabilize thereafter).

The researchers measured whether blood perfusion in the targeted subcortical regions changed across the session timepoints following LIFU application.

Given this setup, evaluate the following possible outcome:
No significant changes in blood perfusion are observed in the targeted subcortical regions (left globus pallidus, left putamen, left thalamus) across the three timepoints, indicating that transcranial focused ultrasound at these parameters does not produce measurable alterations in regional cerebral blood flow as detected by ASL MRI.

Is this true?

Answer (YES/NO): NO